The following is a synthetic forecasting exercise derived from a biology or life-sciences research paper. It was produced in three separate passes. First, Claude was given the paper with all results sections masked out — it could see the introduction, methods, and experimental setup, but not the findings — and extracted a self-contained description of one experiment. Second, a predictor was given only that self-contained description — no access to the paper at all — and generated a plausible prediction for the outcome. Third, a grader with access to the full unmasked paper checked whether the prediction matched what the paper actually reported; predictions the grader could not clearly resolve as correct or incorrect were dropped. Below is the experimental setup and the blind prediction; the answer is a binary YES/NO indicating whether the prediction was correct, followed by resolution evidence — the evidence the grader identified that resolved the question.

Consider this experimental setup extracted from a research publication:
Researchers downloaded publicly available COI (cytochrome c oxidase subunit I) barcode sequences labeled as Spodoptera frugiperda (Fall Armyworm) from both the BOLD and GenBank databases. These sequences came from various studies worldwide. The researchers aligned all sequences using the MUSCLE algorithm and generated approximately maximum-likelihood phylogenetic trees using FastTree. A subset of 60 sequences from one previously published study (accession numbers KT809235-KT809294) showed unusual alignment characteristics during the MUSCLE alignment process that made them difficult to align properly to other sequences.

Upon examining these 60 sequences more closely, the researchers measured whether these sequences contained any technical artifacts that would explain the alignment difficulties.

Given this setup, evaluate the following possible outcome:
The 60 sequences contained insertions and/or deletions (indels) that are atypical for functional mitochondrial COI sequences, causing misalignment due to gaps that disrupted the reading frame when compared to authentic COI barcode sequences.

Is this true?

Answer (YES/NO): NO